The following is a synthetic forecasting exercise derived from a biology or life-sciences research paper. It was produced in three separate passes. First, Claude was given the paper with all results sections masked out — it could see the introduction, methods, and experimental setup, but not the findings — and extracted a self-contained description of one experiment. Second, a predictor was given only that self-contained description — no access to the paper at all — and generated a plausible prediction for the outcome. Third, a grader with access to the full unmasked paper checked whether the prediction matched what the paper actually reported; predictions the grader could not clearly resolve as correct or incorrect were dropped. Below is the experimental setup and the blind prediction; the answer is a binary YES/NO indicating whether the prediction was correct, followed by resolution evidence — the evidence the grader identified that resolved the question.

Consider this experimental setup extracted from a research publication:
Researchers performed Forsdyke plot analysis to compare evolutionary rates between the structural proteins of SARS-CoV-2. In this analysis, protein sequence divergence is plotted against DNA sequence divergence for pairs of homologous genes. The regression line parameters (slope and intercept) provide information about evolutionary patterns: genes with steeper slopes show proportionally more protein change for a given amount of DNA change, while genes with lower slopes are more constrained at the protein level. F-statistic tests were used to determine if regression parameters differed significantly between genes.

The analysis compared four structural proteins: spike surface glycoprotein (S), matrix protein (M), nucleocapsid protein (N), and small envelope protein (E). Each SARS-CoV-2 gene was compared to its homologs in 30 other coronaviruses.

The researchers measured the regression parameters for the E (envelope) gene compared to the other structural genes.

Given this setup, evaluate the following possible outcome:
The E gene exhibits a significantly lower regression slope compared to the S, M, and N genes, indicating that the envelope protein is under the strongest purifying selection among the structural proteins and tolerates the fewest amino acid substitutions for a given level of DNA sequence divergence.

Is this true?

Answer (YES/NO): NO